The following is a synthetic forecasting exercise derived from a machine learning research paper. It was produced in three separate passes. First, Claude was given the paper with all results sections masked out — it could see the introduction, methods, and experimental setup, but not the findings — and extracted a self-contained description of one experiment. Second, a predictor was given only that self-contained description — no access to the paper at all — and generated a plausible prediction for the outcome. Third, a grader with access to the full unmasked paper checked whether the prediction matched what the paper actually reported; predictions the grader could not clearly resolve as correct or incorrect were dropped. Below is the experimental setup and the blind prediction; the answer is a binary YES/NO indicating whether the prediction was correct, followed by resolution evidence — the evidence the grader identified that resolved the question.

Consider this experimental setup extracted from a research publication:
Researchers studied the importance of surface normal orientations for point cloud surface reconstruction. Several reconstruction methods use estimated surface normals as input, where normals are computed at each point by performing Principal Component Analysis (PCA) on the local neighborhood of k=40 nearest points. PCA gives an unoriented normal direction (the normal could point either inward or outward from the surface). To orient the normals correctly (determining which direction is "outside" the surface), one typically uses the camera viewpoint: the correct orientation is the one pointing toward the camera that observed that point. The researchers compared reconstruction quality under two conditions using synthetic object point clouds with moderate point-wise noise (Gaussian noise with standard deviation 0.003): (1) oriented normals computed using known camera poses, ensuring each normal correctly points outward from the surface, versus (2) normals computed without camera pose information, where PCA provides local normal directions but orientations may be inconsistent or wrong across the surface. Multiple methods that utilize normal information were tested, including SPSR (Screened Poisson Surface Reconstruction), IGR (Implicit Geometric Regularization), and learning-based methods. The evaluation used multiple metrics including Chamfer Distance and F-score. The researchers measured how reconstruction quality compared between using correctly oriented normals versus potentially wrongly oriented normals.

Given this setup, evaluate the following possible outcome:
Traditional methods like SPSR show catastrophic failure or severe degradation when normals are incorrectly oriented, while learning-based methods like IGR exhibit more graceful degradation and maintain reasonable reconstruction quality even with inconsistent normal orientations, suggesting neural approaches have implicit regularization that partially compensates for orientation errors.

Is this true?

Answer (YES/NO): NO